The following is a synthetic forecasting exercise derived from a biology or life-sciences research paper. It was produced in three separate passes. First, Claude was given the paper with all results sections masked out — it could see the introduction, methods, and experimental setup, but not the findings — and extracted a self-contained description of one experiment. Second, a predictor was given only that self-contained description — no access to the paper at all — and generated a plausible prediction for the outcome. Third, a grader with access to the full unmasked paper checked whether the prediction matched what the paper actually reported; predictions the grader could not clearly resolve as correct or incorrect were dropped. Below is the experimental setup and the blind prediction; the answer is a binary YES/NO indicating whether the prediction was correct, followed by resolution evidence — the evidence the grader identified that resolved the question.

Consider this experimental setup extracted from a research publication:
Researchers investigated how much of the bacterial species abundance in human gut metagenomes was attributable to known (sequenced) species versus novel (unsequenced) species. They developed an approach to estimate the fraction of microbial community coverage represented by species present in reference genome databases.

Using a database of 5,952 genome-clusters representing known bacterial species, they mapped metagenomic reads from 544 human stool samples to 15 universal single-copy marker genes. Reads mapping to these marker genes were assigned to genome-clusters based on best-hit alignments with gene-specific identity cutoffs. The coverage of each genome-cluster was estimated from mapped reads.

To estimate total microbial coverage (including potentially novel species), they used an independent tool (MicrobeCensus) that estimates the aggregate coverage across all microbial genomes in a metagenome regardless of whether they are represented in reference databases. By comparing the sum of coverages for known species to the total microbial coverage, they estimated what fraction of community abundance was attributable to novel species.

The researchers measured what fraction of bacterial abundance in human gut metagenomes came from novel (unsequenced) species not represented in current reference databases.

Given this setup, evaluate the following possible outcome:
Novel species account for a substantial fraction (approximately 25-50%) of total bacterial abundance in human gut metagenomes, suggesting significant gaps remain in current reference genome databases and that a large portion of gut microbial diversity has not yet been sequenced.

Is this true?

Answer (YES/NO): NO